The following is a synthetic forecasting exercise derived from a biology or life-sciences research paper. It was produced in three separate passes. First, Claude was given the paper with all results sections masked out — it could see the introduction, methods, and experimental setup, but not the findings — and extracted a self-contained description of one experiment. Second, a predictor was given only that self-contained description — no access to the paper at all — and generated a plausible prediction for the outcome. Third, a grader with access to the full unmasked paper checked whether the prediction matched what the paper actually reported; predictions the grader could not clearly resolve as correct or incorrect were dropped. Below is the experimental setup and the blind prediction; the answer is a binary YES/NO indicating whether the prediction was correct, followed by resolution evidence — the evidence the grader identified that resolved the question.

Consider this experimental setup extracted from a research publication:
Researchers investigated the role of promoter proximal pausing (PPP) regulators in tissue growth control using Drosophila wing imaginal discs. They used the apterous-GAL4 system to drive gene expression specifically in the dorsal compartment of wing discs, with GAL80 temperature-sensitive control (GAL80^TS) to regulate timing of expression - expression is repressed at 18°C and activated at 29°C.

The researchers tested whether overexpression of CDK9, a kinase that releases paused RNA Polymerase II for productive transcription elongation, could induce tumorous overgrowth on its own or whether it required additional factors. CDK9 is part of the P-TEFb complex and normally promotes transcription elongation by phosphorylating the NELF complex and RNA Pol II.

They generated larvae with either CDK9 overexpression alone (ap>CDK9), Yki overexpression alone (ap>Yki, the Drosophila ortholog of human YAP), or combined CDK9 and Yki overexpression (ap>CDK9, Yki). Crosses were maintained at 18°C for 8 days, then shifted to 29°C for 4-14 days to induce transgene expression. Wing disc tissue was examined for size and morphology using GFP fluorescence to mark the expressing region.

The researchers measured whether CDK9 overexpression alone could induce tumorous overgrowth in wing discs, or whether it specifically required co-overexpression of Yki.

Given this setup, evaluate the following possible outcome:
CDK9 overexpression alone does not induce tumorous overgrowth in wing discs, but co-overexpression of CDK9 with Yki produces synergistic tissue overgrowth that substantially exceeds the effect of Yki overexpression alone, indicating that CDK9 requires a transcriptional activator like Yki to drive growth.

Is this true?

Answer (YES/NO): YES